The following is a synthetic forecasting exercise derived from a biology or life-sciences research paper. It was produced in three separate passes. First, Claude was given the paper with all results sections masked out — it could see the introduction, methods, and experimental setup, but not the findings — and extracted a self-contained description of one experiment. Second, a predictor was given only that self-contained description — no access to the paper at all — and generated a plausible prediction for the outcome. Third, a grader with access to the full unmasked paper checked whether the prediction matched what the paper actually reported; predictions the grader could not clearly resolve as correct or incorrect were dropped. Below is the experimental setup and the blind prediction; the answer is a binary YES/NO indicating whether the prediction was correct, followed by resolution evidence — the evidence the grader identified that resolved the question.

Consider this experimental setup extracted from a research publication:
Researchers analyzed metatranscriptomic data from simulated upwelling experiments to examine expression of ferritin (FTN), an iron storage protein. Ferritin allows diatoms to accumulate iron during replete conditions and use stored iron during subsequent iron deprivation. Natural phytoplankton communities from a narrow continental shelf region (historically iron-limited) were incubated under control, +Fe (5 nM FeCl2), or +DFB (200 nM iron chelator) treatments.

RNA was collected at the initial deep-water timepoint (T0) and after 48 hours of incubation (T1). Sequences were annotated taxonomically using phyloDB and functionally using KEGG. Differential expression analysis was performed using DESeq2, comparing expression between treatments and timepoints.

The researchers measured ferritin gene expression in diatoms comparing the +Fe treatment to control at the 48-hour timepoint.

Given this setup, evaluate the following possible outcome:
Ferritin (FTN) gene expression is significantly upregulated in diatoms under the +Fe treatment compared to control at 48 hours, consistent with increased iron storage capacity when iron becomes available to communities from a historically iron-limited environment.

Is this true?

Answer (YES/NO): NO